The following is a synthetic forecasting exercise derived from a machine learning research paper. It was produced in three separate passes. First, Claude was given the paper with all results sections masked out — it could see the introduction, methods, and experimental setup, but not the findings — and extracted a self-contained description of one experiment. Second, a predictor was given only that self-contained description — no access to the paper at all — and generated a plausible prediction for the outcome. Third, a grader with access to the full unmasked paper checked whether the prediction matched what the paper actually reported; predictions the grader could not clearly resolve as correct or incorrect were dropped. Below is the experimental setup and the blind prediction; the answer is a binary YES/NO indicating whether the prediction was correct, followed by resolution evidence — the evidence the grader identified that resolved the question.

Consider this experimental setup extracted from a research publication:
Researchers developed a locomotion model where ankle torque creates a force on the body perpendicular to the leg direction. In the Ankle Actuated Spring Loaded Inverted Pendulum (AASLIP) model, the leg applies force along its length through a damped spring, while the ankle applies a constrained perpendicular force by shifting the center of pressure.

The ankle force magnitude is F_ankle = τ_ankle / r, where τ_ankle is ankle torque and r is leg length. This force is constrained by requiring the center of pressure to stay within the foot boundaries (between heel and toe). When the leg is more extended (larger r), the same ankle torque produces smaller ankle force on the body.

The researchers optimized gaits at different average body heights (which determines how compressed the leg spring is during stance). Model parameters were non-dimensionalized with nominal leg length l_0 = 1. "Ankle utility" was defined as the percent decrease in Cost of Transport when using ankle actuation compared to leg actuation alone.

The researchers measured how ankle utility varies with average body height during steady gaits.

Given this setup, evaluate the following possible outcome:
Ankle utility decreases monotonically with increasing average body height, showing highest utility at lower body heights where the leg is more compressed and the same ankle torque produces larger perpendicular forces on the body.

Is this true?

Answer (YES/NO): NO